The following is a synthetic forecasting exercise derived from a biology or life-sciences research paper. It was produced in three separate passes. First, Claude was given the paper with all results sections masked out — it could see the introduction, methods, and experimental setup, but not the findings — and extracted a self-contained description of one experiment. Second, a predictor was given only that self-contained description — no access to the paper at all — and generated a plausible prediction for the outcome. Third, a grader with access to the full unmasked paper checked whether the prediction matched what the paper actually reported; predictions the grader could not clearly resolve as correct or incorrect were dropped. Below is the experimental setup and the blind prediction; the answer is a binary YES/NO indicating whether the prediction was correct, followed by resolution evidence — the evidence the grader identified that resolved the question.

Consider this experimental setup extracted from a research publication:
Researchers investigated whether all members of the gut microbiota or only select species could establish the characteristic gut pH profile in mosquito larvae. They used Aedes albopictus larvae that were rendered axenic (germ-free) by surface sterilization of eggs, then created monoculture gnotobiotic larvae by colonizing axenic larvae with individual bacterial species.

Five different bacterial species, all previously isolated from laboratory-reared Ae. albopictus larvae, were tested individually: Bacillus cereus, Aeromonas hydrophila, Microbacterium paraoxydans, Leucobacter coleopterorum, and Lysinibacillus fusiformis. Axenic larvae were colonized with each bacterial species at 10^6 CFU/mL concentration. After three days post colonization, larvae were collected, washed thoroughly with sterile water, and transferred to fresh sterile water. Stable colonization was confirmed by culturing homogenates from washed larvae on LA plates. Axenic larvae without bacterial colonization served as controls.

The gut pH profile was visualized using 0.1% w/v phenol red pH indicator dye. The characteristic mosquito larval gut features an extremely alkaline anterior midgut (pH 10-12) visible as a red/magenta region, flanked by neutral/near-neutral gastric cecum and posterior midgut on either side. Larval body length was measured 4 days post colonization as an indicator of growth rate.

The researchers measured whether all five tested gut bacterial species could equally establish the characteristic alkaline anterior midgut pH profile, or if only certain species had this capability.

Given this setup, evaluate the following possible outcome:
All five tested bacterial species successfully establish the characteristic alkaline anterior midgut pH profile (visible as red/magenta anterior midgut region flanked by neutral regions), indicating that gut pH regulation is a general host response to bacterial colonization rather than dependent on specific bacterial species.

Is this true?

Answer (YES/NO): NO